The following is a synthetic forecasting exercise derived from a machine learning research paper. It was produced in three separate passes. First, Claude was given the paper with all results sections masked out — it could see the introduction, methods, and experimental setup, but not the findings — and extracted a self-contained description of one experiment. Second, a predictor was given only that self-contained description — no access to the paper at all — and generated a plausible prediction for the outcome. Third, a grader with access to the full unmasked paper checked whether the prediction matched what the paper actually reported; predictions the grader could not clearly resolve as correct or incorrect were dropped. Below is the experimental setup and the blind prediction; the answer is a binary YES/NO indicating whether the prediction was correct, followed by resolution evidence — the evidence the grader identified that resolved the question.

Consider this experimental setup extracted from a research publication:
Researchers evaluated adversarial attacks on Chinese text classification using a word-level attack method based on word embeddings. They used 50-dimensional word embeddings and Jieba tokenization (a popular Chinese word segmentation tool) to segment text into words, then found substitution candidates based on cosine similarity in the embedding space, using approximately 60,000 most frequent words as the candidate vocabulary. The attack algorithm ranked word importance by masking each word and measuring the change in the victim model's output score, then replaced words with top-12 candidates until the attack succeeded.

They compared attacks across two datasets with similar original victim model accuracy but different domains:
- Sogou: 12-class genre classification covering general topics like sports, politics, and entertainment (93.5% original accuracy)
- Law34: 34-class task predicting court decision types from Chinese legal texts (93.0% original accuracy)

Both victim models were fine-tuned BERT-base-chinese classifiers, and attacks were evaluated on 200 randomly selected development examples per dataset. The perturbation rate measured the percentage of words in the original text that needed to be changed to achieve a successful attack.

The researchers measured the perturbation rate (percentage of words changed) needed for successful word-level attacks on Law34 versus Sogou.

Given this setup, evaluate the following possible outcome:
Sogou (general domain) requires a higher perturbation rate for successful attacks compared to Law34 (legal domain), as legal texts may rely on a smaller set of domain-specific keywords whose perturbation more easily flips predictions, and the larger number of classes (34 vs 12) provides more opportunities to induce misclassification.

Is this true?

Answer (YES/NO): YES